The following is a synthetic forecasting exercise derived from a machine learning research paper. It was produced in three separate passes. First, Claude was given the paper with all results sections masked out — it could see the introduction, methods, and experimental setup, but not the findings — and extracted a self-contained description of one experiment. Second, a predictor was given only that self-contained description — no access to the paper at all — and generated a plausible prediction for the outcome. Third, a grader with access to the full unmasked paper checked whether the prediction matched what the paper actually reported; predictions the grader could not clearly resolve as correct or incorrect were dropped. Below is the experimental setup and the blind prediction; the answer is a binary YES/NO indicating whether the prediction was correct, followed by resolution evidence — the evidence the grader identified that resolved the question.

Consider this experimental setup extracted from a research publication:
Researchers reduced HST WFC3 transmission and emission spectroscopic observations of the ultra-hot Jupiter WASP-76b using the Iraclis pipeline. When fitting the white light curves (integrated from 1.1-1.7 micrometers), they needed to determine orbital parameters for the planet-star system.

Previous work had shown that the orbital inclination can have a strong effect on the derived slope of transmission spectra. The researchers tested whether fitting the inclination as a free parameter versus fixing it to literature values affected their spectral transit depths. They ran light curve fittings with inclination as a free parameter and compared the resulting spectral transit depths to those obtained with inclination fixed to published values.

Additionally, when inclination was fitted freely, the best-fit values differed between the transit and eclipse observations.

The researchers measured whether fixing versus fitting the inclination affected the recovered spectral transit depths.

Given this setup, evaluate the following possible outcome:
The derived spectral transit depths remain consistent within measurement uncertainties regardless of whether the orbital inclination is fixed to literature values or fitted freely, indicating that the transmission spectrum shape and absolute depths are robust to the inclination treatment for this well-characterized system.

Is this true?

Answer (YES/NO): YES